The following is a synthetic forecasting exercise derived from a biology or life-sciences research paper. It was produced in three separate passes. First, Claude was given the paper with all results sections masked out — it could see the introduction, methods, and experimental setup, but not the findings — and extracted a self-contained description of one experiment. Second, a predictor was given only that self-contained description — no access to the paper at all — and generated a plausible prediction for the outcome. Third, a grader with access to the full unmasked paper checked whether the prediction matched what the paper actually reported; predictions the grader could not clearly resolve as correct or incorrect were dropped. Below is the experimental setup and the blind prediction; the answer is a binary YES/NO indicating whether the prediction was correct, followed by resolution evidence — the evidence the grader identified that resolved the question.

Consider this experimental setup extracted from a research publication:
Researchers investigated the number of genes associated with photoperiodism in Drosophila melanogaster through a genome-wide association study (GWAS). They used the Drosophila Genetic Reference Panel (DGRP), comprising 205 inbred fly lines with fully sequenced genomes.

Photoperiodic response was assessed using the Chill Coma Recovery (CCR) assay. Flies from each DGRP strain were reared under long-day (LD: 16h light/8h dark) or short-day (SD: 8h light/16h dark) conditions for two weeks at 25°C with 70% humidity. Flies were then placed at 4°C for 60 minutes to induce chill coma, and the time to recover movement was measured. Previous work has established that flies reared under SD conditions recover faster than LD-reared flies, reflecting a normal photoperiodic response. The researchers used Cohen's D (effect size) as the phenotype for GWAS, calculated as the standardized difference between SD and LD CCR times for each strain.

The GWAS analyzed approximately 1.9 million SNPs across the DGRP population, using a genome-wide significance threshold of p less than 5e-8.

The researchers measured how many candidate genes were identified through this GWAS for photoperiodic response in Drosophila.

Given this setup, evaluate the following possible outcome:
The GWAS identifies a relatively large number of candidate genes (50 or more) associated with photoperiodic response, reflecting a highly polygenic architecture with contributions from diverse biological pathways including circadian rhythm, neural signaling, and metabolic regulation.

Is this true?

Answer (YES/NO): NO